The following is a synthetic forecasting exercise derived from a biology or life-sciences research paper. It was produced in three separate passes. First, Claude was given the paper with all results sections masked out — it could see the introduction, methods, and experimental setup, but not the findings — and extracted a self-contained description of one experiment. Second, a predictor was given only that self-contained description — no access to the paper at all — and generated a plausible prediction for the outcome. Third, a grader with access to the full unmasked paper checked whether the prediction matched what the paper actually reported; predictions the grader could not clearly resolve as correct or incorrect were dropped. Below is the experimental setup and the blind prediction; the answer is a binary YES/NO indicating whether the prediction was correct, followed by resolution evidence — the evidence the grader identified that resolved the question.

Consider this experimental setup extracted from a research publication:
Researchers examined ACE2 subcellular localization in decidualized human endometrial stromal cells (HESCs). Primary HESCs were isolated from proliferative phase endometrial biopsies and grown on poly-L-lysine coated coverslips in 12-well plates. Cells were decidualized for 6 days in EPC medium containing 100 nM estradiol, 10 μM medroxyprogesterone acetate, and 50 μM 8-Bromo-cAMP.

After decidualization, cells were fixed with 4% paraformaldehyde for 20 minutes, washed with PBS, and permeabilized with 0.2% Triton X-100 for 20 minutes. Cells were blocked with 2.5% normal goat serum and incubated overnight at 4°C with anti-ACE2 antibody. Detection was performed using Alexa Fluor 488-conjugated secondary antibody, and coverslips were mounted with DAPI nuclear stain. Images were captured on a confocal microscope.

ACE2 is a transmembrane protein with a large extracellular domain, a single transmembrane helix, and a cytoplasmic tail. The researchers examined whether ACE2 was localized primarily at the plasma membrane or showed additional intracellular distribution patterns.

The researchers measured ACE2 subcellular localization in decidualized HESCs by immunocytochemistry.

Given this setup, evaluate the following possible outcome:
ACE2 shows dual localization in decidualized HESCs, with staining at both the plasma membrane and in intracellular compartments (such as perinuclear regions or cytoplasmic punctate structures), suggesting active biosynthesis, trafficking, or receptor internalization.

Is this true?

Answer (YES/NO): YES